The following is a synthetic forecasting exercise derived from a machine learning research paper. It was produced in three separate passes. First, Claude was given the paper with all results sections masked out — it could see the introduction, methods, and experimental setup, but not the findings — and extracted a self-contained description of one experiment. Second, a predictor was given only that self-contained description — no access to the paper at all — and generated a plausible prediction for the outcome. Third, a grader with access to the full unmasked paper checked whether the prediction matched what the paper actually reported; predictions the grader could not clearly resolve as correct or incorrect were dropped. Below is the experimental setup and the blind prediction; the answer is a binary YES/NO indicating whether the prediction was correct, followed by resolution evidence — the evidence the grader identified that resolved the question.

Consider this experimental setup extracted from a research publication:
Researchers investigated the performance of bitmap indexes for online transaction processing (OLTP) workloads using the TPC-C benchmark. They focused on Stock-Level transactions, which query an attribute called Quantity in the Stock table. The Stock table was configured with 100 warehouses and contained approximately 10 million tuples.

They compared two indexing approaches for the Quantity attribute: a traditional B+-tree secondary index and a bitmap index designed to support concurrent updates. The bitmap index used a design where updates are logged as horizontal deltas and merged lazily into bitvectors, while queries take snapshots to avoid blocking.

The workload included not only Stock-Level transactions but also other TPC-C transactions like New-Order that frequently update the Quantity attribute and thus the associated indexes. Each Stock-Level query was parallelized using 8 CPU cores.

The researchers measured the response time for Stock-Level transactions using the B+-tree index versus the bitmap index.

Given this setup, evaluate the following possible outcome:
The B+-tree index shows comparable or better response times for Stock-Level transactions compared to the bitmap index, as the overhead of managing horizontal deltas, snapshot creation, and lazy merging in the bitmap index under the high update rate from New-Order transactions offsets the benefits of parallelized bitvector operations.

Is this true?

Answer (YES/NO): YES